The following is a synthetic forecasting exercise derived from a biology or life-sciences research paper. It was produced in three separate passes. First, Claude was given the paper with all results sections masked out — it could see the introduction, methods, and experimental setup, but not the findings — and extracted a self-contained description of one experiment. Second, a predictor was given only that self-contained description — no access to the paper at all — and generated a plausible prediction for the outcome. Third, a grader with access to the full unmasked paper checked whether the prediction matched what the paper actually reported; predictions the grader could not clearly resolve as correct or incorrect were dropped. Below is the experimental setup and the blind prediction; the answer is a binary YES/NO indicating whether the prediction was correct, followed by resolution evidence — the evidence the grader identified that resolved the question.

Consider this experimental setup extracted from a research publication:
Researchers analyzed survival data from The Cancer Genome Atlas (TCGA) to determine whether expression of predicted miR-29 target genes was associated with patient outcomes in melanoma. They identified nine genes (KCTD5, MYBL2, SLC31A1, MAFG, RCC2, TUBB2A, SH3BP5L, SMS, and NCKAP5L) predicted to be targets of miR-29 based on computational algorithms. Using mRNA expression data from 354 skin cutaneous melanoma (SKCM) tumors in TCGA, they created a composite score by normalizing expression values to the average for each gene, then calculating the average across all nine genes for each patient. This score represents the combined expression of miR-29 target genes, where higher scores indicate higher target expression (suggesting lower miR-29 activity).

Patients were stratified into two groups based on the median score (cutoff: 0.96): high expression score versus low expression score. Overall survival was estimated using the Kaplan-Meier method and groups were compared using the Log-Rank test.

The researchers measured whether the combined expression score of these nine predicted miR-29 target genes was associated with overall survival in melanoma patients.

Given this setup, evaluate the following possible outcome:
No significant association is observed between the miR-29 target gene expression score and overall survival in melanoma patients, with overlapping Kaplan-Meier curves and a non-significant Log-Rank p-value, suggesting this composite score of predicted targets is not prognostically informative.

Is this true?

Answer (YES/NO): NO